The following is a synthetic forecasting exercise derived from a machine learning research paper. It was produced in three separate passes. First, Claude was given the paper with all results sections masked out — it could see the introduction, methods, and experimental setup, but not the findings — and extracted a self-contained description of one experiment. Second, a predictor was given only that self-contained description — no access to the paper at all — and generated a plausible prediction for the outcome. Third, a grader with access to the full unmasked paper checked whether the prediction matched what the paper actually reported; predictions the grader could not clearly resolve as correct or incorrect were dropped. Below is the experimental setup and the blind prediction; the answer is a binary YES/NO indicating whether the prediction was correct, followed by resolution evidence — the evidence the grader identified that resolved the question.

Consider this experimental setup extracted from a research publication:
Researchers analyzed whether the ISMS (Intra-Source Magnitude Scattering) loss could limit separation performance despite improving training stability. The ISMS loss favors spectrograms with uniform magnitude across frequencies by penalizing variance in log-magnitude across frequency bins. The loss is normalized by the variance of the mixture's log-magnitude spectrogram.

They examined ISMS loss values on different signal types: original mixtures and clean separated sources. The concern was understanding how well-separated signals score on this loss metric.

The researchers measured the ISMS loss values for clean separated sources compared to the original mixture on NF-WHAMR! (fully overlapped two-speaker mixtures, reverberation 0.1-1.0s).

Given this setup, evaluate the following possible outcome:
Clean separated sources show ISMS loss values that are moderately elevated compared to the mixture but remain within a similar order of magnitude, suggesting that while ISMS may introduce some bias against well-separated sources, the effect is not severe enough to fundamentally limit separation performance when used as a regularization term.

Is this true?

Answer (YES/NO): NO